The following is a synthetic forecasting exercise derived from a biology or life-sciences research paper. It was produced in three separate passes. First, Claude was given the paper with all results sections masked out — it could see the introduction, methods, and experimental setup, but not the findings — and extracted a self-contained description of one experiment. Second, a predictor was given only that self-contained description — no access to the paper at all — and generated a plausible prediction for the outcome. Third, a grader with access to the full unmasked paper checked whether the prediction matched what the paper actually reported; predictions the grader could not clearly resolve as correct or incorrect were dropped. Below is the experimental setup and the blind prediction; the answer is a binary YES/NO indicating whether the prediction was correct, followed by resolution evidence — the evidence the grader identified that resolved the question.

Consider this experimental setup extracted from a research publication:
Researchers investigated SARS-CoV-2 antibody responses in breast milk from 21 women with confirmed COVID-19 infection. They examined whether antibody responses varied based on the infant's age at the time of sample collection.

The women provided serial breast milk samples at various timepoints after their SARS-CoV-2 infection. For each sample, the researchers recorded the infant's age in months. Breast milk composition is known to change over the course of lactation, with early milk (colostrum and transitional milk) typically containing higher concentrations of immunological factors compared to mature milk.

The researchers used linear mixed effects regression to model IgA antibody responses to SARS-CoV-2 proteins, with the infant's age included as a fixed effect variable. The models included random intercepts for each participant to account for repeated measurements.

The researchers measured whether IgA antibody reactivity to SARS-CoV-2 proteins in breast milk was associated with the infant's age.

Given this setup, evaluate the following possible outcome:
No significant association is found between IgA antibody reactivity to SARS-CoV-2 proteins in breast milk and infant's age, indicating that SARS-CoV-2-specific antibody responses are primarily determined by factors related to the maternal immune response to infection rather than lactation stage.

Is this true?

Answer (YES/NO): YES